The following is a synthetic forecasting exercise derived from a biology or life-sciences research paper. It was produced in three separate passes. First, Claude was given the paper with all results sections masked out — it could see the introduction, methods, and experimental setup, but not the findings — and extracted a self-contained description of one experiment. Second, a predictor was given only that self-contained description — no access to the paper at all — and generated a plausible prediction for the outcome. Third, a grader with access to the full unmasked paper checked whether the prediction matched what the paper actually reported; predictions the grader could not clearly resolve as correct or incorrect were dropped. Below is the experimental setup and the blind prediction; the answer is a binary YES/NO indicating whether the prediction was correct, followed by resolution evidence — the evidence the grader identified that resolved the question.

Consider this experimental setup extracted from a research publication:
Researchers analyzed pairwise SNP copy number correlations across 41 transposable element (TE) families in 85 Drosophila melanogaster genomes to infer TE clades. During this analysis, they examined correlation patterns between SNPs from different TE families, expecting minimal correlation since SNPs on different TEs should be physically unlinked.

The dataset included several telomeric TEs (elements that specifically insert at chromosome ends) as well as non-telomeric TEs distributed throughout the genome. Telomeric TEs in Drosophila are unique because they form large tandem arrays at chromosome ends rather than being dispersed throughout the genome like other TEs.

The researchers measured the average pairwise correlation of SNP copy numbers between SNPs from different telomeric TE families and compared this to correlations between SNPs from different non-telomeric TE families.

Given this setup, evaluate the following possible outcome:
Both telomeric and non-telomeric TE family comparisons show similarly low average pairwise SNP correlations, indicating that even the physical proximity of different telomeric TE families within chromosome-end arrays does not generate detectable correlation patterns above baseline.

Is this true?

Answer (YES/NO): NO